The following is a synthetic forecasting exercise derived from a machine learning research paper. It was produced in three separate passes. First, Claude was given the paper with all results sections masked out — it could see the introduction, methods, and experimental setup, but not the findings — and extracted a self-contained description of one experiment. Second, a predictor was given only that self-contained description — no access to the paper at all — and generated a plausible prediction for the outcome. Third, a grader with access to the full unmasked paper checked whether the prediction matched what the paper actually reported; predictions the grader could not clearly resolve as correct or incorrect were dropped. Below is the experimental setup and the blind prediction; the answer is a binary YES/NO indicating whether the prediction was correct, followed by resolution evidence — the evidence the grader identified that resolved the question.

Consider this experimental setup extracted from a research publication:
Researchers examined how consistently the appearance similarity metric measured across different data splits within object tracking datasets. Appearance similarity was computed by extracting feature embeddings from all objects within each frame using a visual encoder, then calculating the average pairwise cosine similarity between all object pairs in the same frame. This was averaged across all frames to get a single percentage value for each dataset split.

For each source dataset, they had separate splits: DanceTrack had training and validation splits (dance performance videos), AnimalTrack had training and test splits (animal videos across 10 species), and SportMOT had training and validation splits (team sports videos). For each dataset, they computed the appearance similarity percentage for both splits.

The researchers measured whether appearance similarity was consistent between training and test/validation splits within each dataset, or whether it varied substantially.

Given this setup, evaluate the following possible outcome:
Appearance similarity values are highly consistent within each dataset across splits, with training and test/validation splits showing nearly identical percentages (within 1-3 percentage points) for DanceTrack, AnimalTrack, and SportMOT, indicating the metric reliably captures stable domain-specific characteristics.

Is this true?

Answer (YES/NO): YES